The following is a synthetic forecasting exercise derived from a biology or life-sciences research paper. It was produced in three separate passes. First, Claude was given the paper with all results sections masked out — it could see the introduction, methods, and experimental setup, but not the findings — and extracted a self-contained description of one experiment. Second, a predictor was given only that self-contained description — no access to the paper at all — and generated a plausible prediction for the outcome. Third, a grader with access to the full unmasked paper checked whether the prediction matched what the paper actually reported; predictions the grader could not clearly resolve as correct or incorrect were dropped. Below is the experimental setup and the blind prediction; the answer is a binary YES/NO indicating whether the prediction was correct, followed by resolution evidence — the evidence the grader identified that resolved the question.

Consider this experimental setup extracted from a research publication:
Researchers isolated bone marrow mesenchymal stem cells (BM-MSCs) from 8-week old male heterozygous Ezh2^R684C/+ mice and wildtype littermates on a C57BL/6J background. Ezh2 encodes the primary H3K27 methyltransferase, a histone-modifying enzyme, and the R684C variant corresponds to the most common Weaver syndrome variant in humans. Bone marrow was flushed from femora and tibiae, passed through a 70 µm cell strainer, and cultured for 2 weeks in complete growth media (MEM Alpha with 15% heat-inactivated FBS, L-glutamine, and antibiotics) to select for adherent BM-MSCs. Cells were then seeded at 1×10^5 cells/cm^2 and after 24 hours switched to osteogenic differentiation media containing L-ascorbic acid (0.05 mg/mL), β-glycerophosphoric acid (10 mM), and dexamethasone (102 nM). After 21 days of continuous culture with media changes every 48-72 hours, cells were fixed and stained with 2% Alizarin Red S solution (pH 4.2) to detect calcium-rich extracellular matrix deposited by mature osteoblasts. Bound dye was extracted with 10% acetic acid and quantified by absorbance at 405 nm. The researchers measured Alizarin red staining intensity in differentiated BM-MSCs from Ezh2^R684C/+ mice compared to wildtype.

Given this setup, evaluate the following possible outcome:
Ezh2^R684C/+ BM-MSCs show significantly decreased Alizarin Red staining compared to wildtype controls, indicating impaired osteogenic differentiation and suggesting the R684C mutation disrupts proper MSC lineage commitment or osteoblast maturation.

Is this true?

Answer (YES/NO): NO